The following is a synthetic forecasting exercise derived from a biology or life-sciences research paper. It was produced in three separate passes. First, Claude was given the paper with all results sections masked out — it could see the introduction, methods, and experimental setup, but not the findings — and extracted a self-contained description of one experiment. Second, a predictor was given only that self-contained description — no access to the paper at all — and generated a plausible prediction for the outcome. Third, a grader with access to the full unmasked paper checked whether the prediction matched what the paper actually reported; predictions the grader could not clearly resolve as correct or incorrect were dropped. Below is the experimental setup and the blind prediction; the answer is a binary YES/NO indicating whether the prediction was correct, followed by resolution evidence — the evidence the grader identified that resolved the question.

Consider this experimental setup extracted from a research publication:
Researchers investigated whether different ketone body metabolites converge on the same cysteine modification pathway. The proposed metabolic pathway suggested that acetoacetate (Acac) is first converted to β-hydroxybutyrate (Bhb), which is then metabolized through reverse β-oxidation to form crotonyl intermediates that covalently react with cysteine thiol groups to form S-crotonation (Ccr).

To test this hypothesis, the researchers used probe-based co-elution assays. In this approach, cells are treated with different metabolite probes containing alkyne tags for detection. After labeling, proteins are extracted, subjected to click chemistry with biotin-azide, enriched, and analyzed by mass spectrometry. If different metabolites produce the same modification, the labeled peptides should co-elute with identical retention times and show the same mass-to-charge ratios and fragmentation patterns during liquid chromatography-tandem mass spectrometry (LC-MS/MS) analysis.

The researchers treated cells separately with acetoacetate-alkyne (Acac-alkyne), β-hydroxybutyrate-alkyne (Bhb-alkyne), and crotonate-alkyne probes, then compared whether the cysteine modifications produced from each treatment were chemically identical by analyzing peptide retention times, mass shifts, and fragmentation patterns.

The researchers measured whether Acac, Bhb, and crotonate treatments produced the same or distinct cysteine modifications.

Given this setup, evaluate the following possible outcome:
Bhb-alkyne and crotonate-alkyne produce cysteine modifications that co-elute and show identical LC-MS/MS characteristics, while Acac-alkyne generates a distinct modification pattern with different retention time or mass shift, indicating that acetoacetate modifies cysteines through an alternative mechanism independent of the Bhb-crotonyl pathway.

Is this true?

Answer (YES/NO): NO